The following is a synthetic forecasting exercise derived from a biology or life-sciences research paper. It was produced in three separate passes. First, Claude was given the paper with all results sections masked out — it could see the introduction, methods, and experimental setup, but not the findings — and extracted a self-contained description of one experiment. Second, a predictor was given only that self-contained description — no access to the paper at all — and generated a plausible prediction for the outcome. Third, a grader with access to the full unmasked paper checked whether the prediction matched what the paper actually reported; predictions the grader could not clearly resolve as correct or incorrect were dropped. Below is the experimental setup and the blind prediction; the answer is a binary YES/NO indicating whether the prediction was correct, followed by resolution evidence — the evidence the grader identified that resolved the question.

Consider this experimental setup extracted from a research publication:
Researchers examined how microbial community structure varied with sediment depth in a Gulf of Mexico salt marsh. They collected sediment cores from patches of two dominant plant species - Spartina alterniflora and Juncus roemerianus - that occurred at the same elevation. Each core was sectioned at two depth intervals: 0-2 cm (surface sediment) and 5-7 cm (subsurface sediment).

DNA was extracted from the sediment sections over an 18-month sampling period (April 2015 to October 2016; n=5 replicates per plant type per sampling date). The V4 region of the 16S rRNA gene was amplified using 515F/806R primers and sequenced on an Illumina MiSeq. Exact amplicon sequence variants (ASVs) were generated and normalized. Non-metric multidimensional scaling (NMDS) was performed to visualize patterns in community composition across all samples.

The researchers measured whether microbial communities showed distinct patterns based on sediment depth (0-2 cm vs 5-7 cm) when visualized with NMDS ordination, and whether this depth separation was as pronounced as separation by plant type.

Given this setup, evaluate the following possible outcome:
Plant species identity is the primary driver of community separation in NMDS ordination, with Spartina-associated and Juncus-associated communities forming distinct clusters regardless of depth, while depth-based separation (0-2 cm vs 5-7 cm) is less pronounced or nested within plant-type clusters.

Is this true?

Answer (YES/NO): NO